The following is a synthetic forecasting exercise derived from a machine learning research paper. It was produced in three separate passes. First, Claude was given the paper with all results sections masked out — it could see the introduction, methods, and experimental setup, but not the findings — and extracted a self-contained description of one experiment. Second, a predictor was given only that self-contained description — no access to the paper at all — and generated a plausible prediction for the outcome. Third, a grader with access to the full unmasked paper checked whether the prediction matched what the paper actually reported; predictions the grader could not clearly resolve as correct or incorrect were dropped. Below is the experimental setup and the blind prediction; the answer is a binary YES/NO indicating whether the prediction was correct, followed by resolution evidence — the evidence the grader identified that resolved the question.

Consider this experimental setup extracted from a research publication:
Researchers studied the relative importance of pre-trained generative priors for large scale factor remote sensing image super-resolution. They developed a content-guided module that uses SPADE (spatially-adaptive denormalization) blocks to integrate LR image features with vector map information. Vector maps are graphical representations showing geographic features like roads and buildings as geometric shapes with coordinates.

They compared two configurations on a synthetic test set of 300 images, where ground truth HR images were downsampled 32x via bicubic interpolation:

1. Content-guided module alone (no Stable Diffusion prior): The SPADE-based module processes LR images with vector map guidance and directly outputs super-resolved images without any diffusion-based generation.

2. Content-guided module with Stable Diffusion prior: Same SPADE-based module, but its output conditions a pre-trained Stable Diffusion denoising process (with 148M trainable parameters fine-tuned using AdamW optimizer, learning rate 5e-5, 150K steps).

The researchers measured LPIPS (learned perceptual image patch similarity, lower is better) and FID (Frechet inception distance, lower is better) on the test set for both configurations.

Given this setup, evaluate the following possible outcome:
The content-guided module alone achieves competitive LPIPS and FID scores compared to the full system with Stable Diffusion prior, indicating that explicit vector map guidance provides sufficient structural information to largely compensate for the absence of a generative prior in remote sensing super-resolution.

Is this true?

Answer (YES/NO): NO